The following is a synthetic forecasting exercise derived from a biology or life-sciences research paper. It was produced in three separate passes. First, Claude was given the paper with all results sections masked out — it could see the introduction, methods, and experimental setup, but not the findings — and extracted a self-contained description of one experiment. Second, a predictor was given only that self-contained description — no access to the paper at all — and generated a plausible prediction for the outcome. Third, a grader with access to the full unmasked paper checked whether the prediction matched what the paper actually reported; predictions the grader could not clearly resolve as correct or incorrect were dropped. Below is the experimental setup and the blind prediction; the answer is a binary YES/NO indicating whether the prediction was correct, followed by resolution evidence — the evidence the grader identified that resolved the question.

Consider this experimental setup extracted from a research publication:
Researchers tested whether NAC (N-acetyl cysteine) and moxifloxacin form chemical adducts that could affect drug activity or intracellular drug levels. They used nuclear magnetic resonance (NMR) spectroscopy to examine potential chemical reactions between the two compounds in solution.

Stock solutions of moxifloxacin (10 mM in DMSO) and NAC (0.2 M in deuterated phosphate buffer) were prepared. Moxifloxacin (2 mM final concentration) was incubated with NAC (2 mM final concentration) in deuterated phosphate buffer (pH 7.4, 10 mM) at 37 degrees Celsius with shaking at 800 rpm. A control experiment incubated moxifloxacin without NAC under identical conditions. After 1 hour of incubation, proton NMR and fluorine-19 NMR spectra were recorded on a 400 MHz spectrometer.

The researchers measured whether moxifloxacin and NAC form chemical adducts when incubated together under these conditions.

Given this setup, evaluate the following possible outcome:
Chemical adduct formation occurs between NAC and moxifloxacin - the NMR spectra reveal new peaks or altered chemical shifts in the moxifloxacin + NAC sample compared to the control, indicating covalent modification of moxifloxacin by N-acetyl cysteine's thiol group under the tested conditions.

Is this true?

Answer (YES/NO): NO